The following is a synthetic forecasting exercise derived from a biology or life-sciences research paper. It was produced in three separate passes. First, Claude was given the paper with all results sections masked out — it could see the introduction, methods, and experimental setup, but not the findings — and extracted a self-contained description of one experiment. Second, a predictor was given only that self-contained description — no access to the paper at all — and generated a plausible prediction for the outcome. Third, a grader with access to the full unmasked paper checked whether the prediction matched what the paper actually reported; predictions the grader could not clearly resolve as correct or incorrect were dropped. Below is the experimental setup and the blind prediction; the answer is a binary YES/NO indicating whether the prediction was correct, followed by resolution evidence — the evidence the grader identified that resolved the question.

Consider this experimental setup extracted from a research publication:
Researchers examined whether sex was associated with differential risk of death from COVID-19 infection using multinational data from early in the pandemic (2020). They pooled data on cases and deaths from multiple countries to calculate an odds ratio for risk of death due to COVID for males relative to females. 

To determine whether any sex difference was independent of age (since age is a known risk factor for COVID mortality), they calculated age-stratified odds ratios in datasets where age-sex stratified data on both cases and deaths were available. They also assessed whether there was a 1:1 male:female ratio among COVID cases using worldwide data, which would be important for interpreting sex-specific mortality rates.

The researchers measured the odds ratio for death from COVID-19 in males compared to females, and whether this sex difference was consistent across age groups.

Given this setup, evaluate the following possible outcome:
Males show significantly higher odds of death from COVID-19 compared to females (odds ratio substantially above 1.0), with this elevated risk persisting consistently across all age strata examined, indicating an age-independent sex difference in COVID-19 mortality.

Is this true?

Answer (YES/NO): YES